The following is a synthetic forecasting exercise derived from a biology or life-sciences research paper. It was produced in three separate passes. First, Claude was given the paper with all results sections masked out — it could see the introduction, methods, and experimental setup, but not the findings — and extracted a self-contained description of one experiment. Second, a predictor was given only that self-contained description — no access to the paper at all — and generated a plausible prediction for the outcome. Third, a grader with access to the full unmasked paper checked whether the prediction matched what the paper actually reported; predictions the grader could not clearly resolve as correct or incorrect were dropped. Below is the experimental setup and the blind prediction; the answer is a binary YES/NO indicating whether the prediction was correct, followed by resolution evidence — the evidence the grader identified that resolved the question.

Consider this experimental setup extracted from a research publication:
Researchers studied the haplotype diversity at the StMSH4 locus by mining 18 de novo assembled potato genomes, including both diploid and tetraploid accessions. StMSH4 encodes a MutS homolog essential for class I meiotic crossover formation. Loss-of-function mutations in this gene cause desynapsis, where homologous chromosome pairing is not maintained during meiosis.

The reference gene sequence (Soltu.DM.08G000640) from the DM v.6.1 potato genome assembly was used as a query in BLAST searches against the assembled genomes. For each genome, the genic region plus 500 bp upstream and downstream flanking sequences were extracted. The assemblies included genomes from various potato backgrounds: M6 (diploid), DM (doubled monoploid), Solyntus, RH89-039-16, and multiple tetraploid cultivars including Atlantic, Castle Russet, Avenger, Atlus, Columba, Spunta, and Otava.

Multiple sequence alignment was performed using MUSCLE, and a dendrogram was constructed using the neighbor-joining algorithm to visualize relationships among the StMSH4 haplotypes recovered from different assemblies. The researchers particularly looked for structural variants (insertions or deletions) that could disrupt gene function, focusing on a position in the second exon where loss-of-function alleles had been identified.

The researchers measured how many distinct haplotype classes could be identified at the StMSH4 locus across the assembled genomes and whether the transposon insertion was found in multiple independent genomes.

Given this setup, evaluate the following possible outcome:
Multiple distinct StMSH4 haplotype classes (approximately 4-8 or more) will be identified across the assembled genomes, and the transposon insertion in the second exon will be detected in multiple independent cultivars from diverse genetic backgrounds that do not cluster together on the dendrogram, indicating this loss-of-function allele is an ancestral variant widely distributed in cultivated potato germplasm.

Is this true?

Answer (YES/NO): NO